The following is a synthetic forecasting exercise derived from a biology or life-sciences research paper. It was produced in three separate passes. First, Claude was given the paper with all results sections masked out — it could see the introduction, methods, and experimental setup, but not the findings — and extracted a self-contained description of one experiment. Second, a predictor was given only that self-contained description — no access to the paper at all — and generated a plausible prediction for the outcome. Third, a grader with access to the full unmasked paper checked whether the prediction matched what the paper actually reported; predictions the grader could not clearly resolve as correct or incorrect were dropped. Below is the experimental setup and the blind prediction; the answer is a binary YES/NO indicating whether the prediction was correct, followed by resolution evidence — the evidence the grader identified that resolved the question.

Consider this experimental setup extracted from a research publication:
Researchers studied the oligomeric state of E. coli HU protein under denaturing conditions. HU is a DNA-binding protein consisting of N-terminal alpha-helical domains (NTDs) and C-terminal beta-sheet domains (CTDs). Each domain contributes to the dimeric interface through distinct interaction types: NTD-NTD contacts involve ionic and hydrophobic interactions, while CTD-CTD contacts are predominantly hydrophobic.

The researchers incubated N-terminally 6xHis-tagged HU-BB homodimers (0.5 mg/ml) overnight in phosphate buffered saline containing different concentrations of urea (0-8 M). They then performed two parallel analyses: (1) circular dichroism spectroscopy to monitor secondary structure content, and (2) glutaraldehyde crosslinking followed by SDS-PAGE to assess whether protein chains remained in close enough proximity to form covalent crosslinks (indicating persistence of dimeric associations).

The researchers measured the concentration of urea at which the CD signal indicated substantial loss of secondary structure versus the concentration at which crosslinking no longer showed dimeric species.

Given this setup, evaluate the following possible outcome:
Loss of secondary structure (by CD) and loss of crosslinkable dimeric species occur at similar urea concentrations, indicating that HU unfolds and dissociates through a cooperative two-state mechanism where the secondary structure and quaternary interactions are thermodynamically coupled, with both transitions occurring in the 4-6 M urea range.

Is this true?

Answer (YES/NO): NO